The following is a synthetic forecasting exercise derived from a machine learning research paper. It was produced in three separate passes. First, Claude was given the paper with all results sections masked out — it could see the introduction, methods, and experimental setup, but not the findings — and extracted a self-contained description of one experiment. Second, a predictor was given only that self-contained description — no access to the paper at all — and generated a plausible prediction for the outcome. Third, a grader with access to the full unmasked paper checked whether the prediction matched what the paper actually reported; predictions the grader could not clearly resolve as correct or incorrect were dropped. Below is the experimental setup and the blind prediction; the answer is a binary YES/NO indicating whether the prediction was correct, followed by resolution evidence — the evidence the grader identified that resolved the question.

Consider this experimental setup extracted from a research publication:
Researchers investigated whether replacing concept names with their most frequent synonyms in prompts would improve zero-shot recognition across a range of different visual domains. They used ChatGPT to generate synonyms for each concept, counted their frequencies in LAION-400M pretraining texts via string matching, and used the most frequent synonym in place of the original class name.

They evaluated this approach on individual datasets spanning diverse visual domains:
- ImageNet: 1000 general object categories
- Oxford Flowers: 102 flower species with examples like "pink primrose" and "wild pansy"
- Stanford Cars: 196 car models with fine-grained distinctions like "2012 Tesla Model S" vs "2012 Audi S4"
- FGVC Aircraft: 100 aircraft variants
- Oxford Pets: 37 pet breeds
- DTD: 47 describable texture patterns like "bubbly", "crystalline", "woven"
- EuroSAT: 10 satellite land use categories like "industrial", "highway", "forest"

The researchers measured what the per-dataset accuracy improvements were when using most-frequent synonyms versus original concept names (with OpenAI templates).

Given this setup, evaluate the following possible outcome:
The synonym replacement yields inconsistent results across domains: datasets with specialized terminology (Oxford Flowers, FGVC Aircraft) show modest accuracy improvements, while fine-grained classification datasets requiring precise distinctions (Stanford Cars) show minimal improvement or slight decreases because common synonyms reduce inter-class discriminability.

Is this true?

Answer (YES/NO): NO